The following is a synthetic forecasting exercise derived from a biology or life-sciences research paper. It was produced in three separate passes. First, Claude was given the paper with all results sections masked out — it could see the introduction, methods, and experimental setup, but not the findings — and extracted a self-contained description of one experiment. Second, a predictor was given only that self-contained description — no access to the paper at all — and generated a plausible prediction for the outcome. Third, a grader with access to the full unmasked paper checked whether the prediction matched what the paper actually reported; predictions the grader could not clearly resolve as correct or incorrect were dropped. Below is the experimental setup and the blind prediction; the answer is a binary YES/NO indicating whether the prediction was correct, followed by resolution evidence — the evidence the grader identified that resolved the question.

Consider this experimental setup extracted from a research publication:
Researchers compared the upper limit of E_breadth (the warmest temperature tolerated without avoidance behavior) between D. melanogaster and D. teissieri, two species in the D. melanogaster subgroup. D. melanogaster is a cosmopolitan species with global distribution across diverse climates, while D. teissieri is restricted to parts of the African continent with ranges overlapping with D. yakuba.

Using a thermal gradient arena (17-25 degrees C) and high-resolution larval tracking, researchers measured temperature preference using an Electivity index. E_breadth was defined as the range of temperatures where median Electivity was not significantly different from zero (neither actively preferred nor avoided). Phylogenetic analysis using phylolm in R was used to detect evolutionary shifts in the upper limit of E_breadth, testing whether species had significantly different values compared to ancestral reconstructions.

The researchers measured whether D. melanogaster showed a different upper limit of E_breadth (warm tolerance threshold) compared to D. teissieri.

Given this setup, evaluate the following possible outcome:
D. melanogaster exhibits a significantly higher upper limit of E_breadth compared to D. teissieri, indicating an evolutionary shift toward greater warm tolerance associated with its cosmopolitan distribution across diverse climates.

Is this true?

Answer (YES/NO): YES